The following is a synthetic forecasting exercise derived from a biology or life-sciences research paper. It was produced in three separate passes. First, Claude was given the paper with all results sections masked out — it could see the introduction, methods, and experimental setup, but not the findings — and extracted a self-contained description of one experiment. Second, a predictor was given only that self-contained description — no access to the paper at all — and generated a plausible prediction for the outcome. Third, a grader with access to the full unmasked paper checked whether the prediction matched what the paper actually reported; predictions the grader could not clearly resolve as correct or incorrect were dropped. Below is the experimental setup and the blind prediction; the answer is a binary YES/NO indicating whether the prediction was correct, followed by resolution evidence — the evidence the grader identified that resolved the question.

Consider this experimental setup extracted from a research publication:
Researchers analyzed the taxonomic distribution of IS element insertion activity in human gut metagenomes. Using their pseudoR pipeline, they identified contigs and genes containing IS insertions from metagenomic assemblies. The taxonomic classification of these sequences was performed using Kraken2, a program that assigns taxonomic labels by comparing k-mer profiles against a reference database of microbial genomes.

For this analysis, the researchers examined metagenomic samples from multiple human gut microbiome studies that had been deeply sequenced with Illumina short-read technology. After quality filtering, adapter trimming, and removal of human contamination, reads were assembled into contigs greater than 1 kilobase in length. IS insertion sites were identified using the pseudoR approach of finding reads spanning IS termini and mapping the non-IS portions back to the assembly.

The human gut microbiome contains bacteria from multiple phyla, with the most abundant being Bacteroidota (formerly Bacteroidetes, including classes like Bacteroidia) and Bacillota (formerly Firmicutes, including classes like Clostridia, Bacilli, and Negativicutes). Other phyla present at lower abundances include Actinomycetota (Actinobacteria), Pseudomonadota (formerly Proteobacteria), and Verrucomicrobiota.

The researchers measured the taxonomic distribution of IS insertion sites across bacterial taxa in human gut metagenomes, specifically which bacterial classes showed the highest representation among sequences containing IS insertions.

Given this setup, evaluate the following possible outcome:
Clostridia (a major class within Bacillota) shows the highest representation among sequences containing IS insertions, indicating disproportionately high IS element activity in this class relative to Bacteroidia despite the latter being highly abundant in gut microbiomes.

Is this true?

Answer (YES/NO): NO